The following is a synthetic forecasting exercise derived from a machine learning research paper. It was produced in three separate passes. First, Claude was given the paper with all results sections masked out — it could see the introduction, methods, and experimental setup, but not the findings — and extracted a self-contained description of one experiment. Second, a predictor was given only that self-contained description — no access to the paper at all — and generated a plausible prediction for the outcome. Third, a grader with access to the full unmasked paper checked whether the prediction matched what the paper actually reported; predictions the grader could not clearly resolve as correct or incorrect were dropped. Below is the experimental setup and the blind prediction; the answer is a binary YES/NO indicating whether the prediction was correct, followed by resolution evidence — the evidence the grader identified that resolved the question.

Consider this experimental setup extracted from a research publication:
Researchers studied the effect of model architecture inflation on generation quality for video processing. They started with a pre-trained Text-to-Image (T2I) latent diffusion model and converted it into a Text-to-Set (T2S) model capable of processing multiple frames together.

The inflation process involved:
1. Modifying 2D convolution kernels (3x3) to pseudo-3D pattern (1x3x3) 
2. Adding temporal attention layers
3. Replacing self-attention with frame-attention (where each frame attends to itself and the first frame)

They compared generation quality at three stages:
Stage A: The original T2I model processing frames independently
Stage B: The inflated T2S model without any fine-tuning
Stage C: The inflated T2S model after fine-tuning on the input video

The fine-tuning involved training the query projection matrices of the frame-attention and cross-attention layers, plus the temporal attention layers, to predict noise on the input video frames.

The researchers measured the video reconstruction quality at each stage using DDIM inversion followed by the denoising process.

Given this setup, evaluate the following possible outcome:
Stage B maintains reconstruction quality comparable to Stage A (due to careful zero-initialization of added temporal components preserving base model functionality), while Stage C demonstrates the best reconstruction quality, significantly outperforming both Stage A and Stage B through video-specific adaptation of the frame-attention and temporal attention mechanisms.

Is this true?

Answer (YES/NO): NO